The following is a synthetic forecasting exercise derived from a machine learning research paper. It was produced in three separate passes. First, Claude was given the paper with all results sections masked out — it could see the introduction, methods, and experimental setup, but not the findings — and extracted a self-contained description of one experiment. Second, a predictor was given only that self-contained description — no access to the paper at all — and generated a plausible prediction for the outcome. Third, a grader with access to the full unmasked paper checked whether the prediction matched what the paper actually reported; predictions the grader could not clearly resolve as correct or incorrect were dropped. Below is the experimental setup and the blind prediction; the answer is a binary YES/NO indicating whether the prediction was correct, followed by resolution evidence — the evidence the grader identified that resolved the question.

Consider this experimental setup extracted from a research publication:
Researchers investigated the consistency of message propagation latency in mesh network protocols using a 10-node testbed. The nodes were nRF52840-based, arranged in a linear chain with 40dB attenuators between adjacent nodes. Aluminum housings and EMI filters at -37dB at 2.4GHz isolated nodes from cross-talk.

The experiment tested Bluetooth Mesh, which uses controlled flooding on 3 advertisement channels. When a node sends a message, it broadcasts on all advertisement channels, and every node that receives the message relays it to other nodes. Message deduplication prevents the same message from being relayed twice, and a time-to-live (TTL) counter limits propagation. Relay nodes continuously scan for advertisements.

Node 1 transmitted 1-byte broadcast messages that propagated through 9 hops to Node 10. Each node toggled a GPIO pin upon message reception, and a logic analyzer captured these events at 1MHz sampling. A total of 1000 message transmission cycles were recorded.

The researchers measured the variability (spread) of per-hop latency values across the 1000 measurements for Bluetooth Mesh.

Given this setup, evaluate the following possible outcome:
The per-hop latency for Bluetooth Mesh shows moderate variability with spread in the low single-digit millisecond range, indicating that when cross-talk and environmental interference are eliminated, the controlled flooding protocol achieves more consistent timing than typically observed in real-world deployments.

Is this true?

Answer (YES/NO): NO